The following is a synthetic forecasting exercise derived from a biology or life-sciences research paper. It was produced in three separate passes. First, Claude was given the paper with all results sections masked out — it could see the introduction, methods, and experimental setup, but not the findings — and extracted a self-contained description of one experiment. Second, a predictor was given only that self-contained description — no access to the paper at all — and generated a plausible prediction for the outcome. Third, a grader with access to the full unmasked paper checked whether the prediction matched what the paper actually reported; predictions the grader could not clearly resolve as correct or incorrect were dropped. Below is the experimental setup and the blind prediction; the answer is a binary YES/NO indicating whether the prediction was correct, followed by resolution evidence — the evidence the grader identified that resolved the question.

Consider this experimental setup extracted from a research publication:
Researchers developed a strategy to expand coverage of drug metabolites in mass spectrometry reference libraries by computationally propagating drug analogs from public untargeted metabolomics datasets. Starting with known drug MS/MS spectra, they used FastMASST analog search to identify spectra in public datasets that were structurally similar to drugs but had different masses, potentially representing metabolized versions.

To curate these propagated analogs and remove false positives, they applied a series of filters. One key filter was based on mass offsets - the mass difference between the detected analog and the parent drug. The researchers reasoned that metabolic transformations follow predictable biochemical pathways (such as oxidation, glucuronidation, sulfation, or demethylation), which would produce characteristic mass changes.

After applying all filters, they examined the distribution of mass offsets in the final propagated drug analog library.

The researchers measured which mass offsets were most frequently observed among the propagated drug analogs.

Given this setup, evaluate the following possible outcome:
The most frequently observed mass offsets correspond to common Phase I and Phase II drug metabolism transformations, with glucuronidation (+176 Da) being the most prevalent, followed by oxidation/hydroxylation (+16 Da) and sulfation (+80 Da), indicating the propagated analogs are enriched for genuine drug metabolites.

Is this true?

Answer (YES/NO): NO